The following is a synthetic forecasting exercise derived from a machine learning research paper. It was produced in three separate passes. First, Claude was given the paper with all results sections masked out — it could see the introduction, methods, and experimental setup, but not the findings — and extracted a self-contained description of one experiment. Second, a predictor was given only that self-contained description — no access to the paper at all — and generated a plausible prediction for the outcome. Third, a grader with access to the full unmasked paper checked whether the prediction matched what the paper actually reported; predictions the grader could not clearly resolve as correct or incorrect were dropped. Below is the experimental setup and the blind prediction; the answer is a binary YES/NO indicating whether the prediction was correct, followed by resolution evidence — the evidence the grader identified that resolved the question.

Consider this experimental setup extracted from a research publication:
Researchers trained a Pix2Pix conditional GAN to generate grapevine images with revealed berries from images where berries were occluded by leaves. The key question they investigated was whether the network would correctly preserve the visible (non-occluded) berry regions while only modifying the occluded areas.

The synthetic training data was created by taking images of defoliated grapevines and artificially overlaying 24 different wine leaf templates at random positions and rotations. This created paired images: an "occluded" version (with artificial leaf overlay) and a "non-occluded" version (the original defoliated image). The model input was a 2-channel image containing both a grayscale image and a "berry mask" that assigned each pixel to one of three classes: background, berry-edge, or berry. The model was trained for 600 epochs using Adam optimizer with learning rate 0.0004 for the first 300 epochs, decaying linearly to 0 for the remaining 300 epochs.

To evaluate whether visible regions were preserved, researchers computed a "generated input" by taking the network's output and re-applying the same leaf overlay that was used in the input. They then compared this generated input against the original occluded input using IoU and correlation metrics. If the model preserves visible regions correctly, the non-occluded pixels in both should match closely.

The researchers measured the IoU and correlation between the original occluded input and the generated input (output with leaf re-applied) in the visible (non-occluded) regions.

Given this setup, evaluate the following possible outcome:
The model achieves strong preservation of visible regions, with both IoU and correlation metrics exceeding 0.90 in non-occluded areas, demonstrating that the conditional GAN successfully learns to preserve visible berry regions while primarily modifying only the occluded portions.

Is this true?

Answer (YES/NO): NO